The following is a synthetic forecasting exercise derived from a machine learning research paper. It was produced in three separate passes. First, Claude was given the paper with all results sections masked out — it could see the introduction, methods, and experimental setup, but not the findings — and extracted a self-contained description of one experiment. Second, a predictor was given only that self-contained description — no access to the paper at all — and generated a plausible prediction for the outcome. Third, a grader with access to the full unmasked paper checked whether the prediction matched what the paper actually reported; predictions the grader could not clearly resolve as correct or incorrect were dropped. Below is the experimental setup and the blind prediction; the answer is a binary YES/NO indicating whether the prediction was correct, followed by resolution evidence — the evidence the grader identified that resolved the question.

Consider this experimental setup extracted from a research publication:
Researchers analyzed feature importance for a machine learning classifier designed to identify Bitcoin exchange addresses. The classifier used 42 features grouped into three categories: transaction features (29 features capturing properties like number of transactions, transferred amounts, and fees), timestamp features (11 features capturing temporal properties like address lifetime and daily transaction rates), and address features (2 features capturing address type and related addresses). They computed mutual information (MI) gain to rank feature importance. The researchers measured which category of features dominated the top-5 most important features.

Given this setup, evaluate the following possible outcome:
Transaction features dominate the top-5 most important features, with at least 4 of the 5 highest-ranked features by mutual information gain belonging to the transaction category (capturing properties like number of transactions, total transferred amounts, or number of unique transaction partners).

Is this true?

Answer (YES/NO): NO